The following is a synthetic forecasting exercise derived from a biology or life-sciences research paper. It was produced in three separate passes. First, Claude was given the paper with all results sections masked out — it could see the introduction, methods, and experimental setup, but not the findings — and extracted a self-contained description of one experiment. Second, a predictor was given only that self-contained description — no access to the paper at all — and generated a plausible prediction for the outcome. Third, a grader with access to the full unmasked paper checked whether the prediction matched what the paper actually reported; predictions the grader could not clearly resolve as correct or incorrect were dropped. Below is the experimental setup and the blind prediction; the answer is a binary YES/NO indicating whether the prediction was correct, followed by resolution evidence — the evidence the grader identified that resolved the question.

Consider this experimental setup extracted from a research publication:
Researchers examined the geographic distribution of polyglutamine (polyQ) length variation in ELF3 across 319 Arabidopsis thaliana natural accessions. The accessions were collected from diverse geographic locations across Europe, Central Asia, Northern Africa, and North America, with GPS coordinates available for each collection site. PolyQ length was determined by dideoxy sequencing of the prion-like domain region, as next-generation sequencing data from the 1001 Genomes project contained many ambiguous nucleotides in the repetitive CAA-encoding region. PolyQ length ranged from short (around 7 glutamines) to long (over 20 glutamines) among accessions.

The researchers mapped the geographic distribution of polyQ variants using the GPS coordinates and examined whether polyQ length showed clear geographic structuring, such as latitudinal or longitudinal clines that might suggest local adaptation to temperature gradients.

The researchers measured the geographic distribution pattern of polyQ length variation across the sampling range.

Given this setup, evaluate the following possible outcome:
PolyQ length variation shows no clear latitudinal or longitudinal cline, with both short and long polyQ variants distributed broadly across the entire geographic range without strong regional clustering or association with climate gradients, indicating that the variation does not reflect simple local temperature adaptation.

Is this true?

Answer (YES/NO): YES